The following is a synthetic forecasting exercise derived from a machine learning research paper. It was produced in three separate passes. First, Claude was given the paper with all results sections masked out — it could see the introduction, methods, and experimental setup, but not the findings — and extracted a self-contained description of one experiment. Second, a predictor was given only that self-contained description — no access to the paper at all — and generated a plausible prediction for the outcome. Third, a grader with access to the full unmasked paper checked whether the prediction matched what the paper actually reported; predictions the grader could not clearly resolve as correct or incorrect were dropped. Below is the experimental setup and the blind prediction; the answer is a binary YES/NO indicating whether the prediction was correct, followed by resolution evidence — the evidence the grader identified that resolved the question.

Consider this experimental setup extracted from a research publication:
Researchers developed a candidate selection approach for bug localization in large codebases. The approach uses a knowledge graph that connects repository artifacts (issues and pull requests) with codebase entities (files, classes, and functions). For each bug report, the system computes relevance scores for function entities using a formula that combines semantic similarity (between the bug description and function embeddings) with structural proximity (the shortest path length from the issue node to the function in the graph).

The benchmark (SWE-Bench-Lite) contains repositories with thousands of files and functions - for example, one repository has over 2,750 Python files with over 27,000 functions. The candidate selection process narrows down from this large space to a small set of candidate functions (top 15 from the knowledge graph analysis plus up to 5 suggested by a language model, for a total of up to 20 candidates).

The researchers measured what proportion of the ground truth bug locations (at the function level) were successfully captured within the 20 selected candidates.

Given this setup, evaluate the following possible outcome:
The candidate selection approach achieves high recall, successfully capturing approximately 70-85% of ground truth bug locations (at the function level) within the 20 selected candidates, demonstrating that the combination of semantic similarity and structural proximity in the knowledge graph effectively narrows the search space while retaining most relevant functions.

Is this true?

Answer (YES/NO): NO